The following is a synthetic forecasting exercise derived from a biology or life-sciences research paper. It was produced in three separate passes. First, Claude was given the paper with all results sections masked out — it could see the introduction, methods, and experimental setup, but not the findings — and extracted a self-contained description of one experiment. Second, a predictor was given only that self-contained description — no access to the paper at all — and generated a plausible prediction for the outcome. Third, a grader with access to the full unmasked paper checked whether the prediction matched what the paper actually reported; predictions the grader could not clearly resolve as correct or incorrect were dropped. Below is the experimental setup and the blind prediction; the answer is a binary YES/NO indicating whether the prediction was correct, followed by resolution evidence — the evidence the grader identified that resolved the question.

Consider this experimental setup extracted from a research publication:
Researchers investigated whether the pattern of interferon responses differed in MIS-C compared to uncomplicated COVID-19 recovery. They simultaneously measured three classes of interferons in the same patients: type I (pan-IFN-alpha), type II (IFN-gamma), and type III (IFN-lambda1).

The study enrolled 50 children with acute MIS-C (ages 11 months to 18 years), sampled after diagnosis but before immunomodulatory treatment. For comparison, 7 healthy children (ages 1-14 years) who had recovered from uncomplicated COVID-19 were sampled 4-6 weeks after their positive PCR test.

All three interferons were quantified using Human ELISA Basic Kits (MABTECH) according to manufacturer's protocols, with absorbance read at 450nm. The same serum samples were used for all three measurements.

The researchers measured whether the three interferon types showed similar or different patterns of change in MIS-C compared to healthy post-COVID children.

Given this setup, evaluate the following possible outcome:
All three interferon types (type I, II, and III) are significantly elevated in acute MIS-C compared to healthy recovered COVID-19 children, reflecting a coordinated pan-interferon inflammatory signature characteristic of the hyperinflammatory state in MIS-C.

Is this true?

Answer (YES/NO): NO